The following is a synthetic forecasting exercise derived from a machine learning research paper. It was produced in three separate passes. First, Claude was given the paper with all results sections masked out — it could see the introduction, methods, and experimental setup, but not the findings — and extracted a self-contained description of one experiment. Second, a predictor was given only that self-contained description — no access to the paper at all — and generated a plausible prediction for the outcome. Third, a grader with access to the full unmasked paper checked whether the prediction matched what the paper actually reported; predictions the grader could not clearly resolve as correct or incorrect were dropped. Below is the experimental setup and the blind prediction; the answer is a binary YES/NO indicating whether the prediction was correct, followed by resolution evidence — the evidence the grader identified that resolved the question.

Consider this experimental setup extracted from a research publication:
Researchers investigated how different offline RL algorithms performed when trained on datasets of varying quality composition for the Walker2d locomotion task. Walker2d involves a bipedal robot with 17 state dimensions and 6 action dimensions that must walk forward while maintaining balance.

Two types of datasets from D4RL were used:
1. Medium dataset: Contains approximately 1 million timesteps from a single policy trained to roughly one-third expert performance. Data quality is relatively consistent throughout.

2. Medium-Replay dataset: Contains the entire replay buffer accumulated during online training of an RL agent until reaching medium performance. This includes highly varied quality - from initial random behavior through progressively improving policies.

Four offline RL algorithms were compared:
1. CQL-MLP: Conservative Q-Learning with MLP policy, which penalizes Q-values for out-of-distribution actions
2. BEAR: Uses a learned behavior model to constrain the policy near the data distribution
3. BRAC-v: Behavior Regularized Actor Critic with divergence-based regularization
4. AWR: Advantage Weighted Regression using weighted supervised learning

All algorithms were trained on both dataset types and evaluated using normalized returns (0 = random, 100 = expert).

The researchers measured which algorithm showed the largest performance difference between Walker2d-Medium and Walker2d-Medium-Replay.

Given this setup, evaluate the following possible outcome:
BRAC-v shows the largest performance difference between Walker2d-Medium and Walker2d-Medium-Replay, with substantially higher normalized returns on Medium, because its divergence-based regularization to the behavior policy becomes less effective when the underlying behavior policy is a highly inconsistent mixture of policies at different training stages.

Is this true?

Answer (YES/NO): YES